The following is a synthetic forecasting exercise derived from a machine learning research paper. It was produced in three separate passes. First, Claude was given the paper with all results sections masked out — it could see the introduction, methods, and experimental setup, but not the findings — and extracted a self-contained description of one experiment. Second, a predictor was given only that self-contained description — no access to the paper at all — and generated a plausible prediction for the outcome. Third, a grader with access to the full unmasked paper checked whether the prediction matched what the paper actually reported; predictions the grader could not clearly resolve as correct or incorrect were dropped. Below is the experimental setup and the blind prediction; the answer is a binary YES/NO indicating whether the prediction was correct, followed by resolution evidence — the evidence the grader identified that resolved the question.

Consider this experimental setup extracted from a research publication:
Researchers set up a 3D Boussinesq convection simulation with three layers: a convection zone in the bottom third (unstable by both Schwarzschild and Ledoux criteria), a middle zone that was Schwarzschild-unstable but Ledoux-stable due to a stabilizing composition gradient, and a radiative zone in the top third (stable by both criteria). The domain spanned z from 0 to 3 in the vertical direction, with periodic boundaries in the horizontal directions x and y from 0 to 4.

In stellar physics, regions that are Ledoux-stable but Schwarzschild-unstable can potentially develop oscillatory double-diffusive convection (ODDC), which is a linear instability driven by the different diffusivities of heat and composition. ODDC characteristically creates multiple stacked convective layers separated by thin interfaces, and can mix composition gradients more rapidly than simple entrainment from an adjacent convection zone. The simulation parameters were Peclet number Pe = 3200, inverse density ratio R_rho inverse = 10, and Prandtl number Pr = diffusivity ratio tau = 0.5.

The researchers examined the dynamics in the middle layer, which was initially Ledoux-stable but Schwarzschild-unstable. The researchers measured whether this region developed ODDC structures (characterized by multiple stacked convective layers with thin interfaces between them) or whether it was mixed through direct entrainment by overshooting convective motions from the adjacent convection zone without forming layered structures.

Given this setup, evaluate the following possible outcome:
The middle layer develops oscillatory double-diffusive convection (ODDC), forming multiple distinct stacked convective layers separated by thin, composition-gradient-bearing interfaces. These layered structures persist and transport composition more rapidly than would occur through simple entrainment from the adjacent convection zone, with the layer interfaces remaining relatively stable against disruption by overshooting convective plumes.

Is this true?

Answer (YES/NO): NO